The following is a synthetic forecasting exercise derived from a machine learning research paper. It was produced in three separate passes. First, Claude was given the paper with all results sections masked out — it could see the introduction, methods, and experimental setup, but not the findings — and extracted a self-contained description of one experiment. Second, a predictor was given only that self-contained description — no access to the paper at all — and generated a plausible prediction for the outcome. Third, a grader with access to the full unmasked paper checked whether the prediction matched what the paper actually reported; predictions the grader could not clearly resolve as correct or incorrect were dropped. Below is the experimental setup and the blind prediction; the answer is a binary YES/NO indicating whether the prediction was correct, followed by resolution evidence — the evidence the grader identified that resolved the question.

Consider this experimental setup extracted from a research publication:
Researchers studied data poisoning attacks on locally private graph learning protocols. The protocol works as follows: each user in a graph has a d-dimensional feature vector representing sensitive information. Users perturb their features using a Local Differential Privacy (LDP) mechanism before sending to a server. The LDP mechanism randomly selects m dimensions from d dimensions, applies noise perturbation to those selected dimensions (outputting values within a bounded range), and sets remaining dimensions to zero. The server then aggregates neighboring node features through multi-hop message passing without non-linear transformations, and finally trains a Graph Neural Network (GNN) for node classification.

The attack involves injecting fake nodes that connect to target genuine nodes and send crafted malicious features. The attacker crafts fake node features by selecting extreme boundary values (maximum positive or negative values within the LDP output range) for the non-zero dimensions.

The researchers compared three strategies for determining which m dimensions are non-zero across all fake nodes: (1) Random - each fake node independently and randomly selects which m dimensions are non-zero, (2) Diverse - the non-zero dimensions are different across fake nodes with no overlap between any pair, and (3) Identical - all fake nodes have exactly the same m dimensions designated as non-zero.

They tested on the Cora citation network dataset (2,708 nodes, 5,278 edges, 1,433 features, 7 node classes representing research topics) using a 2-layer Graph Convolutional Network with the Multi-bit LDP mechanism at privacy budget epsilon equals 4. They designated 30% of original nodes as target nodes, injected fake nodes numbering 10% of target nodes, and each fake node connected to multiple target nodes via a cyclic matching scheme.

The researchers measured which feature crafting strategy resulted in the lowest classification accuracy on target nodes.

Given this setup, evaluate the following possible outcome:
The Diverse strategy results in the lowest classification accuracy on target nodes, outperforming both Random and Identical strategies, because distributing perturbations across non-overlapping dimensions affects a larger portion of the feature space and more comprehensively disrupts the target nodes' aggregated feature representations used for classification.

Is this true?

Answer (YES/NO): NO